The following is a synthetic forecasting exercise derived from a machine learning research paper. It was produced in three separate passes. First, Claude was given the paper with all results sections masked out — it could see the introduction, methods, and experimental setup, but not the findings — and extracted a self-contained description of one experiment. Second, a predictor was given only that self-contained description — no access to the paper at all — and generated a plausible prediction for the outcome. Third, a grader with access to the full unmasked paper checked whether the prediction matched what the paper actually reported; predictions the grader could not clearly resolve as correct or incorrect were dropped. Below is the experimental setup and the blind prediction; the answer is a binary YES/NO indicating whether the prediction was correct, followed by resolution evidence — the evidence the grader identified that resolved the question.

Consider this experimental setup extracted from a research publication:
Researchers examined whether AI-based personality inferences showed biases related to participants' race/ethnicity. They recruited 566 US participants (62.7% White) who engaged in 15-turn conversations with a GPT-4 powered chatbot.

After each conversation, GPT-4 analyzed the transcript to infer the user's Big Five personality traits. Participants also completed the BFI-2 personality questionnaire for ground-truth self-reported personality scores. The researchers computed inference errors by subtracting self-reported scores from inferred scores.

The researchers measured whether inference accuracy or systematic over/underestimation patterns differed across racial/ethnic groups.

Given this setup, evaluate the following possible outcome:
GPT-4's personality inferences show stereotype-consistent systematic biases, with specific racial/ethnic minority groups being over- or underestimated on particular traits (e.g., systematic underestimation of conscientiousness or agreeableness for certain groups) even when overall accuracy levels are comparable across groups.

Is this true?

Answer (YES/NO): NO